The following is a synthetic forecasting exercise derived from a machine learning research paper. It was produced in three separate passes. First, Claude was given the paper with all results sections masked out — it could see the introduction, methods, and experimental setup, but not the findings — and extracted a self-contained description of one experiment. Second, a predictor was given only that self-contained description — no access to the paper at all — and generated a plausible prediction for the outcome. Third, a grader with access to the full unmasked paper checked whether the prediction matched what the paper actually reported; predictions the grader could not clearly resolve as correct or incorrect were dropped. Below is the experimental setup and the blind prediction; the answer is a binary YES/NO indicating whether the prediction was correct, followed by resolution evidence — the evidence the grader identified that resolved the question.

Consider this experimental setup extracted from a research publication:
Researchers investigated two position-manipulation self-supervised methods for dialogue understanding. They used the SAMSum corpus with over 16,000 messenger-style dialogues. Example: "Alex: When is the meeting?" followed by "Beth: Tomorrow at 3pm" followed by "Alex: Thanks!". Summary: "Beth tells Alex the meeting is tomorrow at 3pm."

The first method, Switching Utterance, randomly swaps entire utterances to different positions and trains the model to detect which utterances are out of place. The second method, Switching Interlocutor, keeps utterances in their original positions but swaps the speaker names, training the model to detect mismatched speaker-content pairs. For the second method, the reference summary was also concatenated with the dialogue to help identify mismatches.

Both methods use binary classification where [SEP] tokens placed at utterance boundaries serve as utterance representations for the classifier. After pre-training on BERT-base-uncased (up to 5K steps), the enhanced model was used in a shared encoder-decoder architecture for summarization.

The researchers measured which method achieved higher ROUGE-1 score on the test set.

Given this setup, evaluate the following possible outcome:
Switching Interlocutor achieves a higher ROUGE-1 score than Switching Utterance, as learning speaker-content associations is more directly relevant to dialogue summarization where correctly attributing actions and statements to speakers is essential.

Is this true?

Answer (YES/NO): NO